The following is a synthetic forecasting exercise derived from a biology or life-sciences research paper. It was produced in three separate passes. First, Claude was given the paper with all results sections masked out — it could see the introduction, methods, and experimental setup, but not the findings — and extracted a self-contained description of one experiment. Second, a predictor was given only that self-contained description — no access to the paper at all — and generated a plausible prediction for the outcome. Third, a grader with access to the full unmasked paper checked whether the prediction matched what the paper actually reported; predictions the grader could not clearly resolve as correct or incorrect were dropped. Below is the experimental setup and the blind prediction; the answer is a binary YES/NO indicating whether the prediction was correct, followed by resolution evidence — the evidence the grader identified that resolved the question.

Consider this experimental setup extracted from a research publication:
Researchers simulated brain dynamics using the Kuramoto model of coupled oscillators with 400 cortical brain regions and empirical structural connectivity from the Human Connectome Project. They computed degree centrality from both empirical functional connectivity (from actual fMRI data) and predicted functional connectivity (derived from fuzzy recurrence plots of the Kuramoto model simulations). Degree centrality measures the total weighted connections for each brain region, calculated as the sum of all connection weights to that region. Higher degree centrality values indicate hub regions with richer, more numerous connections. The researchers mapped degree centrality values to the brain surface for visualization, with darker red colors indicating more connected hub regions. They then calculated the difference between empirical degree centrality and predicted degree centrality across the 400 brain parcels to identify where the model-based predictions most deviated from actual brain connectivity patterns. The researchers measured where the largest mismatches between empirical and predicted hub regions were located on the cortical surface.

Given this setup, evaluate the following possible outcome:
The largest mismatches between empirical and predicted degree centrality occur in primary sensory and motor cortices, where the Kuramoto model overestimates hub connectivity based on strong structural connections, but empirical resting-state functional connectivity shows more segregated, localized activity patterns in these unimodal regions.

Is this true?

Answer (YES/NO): NO